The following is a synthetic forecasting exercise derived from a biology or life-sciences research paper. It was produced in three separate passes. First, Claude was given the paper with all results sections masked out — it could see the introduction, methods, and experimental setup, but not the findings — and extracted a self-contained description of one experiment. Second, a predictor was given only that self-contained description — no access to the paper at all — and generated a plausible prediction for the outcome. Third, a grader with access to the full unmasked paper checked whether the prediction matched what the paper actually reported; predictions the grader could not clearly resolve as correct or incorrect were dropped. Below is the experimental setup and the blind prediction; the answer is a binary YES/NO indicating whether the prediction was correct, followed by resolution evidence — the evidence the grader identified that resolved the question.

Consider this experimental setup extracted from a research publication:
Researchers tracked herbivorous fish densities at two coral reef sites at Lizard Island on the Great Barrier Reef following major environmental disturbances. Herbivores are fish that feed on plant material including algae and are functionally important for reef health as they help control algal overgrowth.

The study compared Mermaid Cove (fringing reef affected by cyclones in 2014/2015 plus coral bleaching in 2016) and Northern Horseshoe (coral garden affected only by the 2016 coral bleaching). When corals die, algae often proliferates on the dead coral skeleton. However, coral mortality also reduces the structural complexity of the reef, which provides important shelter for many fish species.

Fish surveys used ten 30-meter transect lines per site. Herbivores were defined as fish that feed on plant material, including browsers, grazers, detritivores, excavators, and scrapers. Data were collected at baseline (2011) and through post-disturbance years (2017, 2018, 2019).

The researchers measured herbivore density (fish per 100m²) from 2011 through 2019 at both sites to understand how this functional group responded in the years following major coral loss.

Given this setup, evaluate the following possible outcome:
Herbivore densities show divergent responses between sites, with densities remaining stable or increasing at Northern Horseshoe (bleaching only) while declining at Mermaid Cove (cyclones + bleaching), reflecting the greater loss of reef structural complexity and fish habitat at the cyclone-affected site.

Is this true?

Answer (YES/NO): NO